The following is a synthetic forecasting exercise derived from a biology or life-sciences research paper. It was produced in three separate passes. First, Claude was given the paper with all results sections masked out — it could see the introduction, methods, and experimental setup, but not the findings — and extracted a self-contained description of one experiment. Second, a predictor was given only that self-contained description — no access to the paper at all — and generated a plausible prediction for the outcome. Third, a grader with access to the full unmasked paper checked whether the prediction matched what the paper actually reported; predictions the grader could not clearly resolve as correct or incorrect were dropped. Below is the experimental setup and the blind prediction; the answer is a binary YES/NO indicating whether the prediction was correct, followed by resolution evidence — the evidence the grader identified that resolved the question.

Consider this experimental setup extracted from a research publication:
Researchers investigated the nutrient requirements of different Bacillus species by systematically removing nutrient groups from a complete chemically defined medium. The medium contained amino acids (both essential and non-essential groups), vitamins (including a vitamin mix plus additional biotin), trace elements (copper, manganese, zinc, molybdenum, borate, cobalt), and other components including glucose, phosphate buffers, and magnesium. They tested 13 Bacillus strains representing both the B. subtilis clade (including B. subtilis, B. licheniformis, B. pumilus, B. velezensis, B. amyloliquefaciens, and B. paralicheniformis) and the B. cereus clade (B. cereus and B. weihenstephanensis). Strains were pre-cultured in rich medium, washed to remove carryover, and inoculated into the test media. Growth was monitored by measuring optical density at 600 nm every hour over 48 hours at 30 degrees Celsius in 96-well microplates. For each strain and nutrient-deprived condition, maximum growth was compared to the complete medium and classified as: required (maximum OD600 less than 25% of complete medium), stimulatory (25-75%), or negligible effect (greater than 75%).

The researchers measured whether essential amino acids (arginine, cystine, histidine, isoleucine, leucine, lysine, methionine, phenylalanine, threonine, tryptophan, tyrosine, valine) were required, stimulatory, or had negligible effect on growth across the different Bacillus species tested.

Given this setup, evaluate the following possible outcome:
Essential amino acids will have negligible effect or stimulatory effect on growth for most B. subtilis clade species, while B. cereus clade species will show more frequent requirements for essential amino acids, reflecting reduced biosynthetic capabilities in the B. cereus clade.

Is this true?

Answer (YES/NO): YES